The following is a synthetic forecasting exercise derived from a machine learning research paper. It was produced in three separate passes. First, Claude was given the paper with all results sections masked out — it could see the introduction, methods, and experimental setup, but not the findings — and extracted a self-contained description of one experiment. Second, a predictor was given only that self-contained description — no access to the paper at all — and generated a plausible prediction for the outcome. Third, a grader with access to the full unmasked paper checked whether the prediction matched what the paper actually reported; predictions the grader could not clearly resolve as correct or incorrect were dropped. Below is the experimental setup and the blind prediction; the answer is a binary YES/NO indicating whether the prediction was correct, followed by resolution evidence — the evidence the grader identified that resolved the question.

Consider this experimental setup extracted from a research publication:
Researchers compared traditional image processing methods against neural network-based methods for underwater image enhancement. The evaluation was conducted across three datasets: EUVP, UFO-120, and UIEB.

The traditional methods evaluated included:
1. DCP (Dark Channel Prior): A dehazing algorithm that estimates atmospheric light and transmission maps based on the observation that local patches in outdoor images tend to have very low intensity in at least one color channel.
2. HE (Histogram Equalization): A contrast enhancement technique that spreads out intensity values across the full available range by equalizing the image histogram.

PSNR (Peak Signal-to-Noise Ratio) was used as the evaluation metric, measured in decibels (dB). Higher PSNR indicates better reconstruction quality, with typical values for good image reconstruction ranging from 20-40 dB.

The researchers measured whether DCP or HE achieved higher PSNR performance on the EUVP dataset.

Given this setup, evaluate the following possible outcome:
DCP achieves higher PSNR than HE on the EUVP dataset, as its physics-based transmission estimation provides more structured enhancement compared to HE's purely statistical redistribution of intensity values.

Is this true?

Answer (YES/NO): YES